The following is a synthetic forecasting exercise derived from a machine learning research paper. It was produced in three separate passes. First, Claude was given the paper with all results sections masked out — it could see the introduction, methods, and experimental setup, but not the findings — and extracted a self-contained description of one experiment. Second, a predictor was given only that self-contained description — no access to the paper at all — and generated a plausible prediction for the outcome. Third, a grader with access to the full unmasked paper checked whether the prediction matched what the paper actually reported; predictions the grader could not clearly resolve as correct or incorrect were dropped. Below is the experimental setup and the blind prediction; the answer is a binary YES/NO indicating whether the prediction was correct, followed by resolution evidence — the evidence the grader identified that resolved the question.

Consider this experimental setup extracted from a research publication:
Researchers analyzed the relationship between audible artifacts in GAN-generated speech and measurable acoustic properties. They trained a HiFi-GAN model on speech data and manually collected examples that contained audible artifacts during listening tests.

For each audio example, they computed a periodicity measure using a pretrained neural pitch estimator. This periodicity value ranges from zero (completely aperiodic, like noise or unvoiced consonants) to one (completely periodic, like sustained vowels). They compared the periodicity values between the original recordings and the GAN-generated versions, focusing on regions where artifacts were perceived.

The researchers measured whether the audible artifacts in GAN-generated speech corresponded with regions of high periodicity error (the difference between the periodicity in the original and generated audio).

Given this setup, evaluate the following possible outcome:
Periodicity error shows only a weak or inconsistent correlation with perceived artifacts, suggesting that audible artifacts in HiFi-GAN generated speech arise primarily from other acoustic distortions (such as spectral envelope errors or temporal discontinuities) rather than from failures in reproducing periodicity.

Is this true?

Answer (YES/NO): NO